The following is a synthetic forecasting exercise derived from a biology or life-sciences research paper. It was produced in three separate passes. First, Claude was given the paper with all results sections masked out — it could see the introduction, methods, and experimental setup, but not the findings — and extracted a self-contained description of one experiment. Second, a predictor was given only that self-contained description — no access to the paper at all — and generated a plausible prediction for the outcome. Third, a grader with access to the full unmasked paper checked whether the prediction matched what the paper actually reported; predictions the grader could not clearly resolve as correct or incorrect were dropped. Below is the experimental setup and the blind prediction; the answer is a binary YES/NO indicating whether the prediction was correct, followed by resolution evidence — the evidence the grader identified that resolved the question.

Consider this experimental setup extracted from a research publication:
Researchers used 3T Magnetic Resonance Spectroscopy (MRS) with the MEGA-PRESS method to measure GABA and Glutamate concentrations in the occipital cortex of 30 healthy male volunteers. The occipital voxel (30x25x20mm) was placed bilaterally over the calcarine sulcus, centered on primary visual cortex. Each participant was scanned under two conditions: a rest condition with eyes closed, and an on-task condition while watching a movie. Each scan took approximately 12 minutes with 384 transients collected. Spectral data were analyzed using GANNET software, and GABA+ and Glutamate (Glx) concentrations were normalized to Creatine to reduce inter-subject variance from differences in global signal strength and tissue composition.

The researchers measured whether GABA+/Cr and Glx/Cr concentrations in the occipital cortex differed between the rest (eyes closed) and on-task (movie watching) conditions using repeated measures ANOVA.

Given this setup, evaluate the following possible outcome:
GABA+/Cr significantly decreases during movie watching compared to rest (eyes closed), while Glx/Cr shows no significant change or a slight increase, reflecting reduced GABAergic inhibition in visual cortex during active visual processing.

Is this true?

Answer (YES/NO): NO